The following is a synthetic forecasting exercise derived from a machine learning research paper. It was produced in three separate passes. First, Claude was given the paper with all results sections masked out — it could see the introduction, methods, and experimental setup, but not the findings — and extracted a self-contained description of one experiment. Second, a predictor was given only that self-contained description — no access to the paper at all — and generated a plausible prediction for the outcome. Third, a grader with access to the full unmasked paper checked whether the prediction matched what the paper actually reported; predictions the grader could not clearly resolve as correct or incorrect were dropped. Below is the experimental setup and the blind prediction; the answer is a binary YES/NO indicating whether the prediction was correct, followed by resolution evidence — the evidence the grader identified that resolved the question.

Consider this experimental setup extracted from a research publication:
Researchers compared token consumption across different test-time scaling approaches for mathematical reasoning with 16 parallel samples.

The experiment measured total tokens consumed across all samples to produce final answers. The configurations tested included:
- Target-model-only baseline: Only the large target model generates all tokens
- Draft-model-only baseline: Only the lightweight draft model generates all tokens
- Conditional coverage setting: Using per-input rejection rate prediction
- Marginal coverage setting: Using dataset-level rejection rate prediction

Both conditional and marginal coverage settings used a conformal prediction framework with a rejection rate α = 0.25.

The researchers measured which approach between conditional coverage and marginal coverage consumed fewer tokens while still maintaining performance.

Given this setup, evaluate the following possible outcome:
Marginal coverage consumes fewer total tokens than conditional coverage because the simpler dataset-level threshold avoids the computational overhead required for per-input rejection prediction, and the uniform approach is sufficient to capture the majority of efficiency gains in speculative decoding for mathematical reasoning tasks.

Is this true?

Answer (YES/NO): NO